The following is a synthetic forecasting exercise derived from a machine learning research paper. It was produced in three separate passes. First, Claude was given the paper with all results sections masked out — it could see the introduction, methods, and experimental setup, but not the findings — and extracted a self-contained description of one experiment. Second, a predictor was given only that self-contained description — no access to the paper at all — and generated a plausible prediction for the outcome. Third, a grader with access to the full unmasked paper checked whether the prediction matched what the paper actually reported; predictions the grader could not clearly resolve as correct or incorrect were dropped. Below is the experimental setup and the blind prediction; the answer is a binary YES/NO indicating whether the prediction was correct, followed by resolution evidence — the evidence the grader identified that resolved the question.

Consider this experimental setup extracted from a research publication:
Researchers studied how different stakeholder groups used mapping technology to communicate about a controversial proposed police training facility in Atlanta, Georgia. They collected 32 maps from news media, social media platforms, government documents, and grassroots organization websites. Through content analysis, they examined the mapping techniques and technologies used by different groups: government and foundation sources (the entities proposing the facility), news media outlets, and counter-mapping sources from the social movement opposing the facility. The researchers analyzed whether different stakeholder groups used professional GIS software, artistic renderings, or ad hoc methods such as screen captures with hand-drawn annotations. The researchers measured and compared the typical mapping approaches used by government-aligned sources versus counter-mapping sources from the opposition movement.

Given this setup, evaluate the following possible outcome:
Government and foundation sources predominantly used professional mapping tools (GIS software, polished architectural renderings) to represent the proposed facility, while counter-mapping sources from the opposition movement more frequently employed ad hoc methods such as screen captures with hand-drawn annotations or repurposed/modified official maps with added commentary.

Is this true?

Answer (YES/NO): YES